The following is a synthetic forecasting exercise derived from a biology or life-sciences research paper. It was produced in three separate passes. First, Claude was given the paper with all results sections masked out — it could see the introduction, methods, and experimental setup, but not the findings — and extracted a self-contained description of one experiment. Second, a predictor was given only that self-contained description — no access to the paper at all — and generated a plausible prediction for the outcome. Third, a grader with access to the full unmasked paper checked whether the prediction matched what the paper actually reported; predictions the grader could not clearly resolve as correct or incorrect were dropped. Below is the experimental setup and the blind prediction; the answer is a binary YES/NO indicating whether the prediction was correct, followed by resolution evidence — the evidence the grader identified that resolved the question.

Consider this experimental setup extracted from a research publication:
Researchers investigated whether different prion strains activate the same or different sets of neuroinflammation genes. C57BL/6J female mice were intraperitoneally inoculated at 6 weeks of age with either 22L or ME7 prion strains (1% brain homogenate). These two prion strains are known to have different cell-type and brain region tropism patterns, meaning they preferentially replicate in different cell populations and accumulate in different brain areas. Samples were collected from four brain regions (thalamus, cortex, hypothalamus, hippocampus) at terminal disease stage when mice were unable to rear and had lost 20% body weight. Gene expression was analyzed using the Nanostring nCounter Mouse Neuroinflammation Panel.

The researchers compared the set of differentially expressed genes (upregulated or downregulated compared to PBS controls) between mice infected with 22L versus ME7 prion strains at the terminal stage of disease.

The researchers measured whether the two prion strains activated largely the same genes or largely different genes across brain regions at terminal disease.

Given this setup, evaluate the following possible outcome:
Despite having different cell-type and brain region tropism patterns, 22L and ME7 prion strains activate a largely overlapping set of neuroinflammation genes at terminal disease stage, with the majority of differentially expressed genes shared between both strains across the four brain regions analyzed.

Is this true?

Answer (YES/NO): YES